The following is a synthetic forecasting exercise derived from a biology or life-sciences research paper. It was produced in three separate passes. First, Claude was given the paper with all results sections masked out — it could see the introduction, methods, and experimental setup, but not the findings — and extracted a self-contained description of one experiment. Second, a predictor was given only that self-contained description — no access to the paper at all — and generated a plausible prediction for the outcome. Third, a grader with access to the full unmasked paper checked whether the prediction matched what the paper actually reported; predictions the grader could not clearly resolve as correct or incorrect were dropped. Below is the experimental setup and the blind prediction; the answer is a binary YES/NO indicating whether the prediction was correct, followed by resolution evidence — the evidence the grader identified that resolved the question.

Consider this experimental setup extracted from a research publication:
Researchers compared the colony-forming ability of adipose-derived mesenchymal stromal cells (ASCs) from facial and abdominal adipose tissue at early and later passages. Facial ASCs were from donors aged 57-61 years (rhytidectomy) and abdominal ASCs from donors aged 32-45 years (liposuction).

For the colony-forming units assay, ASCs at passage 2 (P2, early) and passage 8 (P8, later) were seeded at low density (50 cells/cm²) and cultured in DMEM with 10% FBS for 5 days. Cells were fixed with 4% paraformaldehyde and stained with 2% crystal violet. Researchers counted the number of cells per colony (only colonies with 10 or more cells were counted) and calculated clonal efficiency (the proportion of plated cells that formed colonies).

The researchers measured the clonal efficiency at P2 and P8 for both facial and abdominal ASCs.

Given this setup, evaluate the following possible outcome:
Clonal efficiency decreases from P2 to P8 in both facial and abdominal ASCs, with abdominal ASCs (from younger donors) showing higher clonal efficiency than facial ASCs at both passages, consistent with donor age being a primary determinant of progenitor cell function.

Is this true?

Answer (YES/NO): NO